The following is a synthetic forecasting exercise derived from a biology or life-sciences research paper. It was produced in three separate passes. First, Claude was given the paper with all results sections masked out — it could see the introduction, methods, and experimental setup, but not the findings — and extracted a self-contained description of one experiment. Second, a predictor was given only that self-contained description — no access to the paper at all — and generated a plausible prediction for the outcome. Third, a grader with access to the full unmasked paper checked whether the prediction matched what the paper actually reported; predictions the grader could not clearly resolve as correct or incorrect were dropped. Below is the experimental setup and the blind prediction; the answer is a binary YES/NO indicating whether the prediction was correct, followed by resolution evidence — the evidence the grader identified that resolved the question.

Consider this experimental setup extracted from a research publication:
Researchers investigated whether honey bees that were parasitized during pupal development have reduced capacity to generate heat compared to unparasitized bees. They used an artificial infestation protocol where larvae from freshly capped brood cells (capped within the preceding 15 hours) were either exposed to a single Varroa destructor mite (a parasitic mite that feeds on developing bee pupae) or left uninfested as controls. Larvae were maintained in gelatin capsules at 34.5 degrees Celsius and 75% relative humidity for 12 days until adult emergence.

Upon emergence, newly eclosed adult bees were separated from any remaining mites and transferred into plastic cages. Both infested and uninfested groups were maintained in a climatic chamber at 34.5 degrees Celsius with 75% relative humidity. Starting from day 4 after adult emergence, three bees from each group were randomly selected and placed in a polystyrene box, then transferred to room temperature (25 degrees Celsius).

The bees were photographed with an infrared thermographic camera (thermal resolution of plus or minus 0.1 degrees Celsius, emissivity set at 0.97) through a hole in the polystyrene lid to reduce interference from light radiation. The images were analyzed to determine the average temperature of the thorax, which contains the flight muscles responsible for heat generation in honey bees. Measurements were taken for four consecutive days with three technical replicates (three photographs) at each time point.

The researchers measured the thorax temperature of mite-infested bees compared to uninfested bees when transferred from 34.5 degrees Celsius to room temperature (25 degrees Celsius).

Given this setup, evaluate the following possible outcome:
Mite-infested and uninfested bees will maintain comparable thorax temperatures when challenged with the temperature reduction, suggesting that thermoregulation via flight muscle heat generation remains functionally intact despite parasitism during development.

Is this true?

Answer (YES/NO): NO